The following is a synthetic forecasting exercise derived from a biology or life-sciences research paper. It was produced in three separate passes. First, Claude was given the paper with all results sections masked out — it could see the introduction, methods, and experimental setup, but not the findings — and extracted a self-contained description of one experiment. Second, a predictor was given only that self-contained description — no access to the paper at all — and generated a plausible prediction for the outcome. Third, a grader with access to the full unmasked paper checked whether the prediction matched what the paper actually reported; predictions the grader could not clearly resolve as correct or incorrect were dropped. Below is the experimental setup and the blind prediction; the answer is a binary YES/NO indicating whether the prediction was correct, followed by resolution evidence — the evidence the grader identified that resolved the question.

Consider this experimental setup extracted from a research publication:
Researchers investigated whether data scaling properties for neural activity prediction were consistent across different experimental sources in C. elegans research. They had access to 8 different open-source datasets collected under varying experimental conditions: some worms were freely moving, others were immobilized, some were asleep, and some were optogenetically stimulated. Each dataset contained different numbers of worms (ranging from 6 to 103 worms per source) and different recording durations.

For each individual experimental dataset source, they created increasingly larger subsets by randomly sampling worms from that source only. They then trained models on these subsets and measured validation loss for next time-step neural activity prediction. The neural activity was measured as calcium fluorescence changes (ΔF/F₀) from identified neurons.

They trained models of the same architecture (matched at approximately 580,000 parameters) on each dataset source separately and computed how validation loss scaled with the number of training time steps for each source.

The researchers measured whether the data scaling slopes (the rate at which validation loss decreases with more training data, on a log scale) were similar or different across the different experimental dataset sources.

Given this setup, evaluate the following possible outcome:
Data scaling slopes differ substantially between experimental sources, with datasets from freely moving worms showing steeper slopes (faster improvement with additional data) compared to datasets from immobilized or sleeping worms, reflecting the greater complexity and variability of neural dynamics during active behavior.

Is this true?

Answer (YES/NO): NO